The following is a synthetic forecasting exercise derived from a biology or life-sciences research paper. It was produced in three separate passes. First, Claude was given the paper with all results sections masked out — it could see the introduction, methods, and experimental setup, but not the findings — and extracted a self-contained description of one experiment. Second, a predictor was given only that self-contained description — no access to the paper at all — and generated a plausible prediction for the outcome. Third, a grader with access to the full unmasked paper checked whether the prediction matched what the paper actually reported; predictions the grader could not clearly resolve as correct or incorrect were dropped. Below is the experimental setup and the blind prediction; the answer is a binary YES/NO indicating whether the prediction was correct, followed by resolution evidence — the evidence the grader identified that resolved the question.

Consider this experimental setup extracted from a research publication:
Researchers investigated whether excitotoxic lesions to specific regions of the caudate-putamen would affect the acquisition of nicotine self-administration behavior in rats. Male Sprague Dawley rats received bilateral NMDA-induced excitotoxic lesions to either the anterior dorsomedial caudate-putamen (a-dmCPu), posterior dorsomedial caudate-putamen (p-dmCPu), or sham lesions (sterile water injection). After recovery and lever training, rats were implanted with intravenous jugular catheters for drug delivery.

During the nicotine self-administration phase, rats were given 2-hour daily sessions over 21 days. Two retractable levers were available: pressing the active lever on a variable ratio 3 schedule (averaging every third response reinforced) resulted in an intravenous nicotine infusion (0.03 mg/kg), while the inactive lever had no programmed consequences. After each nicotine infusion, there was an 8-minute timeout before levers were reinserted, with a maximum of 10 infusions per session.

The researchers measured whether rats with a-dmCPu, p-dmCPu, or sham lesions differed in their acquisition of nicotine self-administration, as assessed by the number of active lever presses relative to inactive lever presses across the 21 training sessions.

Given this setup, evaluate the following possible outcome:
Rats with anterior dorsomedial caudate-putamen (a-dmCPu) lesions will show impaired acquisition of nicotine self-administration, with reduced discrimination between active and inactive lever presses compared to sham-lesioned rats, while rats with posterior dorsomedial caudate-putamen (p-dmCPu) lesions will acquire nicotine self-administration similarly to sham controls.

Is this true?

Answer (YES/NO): NO